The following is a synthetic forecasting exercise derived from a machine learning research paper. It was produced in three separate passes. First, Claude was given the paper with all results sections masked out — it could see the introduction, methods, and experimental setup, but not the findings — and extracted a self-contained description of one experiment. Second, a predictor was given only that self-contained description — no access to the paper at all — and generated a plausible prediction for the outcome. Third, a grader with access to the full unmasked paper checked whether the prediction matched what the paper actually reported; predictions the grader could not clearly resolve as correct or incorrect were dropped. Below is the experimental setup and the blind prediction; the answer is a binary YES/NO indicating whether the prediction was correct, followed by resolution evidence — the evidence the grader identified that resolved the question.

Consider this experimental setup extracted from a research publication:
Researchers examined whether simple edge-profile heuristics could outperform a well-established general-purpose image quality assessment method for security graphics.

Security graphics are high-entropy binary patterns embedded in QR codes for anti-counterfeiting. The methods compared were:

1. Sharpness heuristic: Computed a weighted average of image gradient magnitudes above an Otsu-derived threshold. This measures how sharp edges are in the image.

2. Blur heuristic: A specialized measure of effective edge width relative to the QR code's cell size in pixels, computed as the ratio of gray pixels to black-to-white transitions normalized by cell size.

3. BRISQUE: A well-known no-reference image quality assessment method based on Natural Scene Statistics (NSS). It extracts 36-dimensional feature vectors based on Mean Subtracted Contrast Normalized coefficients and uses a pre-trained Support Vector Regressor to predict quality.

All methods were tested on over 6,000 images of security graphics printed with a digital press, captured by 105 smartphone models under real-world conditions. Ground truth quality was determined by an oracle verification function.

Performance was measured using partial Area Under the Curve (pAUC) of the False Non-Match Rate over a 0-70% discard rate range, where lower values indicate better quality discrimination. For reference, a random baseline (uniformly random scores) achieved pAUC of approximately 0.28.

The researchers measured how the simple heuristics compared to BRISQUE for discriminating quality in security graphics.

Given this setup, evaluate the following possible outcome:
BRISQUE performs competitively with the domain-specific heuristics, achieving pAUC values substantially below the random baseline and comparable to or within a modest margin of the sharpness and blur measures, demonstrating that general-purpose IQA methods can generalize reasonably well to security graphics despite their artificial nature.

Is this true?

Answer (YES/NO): NO